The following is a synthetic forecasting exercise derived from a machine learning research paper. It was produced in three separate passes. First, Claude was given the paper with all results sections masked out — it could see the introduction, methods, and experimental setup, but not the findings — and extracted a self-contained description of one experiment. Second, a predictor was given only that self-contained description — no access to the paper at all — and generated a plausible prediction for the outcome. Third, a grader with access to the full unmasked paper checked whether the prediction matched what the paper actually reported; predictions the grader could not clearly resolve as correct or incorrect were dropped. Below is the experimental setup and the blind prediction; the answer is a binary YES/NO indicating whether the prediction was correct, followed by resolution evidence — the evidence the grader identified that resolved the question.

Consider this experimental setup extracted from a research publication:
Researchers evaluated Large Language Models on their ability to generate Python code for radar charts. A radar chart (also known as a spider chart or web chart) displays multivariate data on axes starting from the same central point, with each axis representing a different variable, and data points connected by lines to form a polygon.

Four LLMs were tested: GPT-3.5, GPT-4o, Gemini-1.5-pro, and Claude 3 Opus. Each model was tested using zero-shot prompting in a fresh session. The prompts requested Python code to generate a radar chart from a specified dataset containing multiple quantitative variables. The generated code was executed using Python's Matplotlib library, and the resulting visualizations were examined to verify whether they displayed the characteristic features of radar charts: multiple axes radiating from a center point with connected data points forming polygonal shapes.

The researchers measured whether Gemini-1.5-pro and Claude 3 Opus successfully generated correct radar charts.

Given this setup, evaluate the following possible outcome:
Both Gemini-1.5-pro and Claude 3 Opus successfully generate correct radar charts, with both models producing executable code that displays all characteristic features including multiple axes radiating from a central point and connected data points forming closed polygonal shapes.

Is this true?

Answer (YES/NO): NO